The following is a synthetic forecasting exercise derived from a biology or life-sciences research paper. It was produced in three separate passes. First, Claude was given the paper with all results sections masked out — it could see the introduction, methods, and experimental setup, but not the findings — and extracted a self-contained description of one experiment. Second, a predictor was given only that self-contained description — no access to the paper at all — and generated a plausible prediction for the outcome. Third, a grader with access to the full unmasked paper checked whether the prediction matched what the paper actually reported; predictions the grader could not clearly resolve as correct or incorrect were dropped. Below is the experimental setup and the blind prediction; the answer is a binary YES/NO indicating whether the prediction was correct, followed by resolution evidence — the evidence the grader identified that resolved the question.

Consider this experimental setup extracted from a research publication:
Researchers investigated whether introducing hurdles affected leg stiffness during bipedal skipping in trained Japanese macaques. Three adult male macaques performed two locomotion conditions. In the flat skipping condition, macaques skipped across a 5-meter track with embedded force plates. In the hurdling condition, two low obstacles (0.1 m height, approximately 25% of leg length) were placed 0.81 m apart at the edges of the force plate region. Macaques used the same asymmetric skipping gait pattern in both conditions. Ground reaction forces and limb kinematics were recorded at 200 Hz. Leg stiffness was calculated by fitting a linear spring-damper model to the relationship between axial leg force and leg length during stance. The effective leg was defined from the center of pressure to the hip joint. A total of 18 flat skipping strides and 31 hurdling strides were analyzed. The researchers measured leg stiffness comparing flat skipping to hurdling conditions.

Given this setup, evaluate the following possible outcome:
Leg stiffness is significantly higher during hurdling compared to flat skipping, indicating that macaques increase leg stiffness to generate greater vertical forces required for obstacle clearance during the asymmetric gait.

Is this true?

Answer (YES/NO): NO